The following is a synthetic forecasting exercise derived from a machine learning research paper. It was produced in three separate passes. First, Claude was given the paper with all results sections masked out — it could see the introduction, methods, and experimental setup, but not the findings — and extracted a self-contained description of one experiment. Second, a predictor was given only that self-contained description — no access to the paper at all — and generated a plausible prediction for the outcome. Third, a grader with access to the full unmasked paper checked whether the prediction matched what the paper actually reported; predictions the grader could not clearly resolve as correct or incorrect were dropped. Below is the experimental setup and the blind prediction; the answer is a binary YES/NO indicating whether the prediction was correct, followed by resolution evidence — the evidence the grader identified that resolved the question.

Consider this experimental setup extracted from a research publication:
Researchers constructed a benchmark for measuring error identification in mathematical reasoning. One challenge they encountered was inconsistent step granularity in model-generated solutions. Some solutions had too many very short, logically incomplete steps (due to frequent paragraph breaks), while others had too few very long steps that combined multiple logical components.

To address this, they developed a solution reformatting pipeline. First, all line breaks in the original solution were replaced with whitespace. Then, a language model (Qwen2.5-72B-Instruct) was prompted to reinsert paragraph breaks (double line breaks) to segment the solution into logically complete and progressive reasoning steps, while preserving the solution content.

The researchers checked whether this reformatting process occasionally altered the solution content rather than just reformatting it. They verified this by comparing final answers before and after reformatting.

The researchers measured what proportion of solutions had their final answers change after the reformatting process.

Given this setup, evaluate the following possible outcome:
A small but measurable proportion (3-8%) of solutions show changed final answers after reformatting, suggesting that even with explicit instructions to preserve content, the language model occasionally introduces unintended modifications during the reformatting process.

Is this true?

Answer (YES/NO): NO